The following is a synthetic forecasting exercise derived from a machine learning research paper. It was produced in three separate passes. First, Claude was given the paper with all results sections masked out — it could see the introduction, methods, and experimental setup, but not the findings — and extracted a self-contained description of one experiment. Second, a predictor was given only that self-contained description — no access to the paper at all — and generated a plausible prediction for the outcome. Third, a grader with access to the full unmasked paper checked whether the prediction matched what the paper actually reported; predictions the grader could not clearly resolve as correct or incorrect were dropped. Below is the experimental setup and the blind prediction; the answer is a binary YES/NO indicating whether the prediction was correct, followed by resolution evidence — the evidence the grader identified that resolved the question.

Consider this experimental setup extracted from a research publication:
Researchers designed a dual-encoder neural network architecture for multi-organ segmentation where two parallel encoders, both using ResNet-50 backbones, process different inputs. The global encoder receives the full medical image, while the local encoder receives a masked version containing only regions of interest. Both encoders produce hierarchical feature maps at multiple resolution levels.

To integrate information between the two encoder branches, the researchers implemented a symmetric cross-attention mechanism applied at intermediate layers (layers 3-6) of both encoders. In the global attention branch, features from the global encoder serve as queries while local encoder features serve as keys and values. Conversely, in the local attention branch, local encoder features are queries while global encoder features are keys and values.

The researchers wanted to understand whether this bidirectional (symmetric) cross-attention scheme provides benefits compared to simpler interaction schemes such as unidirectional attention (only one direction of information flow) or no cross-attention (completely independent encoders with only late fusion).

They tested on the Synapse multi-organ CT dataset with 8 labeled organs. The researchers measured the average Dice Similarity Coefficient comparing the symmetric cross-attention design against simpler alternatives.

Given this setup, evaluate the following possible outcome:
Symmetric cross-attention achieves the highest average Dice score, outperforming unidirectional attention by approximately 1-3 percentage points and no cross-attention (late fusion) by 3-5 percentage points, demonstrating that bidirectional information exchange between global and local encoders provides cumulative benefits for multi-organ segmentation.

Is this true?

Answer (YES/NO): YES